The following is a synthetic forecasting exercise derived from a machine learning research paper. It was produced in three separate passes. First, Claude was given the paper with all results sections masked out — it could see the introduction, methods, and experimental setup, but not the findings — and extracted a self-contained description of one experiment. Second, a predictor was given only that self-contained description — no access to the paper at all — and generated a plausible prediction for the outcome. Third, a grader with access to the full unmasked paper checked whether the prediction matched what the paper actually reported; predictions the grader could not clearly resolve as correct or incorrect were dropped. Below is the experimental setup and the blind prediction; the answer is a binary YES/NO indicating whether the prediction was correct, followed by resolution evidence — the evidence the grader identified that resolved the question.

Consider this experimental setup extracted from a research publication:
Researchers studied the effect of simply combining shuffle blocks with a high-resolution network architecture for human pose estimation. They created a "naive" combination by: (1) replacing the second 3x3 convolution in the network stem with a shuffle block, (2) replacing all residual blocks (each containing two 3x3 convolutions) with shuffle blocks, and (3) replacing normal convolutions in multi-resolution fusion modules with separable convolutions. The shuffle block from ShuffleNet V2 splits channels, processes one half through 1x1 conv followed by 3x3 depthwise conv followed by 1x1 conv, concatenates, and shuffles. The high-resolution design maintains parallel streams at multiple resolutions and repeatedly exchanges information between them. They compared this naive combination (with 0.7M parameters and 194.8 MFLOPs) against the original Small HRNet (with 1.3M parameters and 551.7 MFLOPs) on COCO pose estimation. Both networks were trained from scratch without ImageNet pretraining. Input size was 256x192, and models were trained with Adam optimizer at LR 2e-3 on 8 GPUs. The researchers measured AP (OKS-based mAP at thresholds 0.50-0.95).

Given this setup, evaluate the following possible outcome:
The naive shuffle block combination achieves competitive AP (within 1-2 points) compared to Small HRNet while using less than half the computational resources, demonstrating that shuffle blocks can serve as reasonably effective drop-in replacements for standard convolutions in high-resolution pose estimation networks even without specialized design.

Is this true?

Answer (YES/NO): NO